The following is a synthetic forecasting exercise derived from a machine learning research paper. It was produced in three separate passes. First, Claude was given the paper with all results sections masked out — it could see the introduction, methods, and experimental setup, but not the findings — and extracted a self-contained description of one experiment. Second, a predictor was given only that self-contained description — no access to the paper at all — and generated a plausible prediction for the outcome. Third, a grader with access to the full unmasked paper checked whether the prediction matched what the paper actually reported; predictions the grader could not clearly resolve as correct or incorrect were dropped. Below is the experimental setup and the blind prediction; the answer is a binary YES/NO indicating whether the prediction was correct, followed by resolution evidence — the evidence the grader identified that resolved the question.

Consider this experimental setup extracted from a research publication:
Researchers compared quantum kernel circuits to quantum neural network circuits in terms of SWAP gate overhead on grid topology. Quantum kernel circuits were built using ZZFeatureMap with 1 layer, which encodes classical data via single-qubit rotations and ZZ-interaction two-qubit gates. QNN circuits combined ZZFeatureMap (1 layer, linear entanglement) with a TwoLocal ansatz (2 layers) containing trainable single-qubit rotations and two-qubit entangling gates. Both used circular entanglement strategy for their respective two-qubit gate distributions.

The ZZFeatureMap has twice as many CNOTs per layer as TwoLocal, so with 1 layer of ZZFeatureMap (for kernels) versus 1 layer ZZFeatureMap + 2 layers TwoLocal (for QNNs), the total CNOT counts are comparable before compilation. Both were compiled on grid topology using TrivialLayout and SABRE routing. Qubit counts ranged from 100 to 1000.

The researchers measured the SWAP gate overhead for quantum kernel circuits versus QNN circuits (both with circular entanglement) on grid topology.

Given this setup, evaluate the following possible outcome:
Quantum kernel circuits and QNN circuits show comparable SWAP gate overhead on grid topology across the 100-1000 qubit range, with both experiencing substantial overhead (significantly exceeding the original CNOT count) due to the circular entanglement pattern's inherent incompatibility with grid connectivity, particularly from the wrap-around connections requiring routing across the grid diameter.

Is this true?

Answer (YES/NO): NO